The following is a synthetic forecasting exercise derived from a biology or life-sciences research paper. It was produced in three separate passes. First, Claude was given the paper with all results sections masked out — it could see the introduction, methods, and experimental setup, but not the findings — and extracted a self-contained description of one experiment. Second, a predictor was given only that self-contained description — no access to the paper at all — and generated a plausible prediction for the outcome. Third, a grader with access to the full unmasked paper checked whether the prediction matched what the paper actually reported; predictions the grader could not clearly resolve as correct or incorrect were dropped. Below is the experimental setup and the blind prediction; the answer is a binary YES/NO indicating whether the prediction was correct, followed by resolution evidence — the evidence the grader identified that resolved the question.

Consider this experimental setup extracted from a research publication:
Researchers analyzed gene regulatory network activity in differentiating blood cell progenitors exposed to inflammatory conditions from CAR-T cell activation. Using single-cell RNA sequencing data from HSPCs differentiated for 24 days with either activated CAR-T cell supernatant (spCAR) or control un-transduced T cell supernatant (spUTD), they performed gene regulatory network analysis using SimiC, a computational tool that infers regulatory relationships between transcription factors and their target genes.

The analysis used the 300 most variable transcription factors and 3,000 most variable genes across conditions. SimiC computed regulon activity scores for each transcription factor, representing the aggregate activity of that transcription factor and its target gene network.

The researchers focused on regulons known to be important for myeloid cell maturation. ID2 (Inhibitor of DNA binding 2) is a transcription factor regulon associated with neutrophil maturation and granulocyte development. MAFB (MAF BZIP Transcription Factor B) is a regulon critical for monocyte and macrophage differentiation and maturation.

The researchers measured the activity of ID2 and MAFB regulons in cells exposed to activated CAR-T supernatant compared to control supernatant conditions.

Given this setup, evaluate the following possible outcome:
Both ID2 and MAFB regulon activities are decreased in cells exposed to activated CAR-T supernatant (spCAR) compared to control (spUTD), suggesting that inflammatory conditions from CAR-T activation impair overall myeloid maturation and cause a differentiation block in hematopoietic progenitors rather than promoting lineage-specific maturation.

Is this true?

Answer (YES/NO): YES